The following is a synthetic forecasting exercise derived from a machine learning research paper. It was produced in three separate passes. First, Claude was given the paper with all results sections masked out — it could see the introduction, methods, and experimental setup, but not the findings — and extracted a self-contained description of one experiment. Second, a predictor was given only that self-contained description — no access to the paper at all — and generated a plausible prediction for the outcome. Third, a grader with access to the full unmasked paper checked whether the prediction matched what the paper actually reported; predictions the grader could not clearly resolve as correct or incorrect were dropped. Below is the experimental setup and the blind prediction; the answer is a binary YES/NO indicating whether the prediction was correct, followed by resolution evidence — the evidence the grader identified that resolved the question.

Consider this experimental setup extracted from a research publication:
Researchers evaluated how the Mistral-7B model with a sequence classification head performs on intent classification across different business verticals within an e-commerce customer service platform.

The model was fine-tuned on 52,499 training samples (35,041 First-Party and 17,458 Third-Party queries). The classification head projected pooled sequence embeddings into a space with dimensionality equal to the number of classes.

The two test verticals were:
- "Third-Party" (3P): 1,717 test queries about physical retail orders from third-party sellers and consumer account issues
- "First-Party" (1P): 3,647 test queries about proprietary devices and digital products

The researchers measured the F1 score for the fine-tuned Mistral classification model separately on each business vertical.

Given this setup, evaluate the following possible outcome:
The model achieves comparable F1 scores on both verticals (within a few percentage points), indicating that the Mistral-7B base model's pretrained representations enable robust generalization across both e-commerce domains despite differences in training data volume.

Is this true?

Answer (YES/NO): NO